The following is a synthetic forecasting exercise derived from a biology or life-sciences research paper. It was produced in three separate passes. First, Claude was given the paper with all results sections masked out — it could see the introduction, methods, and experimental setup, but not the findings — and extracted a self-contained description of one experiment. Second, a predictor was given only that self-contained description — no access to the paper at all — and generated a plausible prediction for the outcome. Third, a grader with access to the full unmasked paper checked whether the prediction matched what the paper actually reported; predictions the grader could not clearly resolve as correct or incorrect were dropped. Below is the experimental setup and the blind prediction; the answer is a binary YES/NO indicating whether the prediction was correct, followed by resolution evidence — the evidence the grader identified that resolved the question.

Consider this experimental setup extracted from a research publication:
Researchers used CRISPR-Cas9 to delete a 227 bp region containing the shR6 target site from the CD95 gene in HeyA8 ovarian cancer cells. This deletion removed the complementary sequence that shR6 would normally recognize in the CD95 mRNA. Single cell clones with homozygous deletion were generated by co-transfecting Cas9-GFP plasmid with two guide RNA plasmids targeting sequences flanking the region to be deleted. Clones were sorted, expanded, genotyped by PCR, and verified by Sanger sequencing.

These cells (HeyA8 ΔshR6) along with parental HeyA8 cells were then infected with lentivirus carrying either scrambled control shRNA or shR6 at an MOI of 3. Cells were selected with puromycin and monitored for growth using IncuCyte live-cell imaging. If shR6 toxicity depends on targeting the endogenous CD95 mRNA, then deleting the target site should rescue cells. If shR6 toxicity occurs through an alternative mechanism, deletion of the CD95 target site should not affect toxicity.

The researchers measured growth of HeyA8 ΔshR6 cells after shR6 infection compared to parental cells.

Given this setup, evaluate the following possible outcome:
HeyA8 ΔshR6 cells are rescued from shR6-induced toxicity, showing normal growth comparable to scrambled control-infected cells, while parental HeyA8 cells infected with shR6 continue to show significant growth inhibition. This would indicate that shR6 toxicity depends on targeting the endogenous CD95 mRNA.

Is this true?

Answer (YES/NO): NO